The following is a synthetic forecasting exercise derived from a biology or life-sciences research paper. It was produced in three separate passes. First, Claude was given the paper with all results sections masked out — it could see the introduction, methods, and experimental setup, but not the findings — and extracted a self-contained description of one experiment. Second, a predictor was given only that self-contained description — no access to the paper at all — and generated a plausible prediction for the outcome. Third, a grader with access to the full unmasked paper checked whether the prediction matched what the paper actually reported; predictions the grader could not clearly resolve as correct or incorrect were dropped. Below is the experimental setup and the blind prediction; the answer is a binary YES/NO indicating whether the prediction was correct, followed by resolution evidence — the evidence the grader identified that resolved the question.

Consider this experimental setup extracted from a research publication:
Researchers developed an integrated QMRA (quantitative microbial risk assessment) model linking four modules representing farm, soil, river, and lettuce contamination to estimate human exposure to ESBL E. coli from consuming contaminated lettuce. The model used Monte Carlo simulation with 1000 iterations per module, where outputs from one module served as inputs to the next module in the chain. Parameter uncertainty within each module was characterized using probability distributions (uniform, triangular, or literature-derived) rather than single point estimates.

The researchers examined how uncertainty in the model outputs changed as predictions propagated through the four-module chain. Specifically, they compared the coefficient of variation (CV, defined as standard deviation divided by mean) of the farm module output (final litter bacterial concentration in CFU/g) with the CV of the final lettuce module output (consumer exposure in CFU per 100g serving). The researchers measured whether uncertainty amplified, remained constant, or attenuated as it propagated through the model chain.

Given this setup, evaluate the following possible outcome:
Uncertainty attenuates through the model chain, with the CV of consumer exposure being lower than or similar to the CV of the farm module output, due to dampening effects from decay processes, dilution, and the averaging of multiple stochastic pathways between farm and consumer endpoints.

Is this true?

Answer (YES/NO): NO